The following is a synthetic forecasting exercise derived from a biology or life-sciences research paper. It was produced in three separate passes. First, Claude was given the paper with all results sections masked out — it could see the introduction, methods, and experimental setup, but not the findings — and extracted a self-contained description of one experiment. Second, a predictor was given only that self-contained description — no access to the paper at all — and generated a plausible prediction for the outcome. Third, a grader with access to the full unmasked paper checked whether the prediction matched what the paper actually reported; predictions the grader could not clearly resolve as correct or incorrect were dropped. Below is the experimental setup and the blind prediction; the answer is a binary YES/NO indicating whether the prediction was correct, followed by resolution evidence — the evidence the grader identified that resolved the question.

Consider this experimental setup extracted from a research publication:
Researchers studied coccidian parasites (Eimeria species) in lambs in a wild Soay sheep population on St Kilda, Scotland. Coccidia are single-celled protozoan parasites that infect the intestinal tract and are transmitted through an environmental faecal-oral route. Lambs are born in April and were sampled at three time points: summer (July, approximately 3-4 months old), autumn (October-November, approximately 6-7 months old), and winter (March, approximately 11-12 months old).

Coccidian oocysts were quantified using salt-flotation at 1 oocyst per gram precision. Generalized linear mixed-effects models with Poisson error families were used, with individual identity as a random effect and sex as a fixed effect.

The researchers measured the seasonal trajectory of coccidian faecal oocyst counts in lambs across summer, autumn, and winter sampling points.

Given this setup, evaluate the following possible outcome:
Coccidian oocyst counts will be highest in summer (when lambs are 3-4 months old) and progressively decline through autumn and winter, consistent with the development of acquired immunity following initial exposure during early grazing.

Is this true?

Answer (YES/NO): YES